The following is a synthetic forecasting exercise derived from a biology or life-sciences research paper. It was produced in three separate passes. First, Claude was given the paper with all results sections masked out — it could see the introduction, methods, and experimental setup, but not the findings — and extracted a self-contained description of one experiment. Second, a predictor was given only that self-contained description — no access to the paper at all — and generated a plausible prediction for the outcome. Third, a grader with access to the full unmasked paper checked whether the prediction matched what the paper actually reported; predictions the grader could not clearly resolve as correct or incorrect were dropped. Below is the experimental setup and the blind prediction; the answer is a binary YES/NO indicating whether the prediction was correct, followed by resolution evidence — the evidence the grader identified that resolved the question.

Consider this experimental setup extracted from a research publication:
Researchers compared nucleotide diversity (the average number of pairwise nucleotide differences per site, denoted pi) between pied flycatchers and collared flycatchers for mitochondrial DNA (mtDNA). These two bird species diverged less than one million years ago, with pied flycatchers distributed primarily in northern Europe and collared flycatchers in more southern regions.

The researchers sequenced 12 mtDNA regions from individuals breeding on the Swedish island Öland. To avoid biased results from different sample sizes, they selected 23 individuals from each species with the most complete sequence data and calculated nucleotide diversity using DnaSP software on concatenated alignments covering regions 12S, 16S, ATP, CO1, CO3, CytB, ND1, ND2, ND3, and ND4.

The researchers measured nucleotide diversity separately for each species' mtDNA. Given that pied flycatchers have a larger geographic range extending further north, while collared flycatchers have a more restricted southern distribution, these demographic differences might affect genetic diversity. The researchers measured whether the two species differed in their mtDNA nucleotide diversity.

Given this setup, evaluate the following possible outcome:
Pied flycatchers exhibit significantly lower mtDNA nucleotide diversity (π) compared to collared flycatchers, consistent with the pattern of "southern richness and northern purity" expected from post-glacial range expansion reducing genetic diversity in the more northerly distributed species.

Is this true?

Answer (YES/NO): NO